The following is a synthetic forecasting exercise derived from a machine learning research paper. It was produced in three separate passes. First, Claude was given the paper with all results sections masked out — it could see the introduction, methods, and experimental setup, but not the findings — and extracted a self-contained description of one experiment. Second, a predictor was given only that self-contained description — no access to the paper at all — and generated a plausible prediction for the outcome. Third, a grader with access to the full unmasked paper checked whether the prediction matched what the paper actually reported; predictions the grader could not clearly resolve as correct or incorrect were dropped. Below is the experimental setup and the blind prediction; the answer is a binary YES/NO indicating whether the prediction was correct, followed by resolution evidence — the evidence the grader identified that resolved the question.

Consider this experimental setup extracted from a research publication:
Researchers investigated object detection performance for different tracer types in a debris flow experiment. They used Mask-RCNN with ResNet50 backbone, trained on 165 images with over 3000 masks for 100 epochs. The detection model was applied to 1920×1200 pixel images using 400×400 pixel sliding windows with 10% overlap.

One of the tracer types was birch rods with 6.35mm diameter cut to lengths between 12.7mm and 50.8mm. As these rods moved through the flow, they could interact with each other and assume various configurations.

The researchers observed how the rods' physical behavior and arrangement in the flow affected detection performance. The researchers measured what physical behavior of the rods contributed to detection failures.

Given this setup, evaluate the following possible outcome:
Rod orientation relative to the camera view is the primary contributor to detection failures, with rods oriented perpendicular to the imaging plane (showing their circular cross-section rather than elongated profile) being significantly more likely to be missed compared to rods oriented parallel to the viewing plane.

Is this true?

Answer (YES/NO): NO